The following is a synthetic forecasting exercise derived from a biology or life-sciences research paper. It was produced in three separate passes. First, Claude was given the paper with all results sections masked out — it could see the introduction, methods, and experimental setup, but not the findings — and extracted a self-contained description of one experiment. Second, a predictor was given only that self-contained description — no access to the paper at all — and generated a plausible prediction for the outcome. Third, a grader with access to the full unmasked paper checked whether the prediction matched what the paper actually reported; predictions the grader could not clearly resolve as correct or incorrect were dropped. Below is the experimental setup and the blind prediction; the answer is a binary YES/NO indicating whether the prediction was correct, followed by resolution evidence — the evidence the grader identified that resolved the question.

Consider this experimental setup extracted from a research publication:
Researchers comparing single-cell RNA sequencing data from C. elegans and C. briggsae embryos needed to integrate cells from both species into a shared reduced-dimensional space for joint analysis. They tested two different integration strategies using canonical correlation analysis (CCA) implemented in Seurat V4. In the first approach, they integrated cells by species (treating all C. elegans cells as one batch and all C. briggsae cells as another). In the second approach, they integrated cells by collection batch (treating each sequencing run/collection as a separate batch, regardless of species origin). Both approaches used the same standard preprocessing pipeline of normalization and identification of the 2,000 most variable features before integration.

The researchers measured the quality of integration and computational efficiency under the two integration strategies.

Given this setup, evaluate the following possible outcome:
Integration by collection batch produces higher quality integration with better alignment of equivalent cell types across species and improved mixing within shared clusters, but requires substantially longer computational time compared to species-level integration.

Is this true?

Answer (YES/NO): NO